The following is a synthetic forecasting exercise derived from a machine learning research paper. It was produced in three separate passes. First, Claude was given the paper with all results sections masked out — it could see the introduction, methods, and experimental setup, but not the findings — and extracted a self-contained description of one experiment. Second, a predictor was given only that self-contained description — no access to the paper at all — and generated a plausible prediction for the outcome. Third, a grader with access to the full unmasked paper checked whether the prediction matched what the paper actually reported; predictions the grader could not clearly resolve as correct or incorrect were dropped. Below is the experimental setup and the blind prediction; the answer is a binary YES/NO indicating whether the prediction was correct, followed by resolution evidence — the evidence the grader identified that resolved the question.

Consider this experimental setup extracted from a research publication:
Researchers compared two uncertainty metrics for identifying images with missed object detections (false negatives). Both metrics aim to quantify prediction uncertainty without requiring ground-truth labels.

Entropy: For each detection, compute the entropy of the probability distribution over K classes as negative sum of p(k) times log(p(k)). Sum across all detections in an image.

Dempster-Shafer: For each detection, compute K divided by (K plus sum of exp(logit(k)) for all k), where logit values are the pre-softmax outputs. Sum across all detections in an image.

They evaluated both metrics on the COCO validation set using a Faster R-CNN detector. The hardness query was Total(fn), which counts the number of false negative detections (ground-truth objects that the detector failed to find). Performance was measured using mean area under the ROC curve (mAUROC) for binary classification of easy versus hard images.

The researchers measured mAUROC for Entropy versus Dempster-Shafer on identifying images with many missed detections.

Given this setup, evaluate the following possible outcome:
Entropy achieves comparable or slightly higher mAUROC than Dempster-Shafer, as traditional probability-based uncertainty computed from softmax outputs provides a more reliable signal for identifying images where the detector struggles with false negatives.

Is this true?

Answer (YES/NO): NO